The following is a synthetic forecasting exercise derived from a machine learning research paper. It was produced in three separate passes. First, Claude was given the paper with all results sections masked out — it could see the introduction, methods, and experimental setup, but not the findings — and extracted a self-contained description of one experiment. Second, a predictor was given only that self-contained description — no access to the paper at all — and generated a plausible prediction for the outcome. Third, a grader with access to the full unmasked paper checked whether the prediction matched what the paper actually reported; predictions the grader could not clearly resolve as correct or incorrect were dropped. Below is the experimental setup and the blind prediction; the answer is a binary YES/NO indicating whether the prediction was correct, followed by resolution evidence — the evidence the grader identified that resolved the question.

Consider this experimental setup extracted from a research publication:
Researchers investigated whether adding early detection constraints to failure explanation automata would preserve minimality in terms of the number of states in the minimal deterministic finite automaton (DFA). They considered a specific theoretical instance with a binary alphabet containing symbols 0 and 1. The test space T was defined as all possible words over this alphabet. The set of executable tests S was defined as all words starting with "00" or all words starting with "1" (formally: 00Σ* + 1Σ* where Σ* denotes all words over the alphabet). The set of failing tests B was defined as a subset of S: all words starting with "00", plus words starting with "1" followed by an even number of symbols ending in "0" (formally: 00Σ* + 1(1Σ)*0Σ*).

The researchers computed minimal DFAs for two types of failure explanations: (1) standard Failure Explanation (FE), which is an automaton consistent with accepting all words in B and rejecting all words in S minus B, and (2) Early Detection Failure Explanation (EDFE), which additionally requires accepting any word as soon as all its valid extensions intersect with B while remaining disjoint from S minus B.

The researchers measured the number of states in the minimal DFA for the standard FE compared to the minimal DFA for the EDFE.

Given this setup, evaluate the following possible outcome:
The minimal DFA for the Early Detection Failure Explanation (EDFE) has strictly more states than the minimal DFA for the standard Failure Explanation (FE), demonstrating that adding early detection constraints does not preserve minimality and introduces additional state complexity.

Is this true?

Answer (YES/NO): YES